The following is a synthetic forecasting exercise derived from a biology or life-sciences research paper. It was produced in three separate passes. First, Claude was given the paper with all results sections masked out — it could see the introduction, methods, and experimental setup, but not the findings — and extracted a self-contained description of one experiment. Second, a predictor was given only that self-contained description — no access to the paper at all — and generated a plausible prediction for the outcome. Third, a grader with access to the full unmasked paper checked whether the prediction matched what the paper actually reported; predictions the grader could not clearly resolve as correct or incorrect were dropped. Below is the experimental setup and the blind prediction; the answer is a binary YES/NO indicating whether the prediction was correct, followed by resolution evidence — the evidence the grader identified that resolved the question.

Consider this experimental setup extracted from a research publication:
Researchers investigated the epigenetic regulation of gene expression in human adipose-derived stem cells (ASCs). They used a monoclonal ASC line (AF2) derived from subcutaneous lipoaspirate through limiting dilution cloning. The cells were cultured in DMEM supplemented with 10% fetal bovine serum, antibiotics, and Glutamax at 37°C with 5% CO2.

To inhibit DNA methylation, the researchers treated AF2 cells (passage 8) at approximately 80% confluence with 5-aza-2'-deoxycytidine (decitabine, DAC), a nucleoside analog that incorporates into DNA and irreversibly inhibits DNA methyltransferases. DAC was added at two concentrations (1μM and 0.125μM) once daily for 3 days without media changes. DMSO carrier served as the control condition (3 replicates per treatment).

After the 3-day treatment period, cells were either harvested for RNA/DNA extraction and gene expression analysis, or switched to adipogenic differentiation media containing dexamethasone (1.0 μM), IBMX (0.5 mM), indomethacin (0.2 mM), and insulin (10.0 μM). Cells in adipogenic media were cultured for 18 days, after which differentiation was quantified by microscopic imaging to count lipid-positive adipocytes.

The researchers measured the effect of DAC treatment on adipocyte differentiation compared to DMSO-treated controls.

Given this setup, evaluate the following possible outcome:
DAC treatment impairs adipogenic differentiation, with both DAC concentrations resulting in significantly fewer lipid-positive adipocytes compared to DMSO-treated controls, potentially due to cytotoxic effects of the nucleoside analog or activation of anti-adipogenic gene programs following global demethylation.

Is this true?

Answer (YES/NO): NO